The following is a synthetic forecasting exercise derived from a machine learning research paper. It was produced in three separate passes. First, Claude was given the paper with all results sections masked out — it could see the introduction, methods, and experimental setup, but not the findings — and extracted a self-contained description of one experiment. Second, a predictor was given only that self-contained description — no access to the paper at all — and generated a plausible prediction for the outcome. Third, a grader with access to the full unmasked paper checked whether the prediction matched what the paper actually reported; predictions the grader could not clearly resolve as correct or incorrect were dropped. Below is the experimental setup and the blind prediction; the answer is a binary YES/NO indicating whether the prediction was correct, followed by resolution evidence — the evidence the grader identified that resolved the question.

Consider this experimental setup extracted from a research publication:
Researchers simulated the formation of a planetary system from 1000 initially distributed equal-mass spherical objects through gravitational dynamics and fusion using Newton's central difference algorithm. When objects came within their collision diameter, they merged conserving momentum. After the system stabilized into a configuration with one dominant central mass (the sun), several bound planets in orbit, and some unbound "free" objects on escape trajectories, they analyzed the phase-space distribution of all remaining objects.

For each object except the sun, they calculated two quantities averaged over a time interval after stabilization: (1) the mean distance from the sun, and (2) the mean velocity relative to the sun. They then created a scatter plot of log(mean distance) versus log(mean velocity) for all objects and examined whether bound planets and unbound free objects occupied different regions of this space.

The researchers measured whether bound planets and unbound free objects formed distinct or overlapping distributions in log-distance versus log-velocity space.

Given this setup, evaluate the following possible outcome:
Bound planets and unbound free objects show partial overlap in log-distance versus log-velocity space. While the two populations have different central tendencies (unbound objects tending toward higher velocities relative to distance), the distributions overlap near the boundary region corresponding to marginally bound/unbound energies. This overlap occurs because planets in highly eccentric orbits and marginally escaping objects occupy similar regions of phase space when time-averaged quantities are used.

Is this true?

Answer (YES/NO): NO